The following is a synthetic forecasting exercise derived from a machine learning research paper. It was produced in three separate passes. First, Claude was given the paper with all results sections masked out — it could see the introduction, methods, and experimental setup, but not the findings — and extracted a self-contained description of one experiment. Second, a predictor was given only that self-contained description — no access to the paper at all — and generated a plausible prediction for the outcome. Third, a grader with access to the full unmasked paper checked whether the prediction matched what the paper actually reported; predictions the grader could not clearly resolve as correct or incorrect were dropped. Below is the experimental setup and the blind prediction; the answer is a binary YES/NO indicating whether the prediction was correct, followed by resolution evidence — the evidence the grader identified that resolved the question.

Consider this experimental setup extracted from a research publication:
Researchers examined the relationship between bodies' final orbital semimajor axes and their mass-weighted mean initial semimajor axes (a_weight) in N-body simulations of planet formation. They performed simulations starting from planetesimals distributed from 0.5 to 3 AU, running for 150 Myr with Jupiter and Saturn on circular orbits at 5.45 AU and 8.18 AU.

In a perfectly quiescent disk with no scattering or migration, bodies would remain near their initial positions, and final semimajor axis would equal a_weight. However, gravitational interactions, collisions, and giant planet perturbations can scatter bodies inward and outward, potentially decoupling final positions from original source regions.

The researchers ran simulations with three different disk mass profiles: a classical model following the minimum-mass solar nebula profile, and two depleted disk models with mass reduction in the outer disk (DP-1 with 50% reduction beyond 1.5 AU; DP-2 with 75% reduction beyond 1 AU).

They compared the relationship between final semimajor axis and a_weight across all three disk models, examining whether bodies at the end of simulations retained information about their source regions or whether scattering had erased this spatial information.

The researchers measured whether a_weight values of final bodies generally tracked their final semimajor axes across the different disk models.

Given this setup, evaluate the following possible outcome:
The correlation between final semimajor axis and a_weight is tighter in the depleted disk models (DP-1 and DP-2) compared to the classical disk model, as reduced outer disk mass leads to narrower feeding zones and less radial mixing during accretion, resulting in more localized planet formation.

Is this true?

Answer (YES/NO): NO